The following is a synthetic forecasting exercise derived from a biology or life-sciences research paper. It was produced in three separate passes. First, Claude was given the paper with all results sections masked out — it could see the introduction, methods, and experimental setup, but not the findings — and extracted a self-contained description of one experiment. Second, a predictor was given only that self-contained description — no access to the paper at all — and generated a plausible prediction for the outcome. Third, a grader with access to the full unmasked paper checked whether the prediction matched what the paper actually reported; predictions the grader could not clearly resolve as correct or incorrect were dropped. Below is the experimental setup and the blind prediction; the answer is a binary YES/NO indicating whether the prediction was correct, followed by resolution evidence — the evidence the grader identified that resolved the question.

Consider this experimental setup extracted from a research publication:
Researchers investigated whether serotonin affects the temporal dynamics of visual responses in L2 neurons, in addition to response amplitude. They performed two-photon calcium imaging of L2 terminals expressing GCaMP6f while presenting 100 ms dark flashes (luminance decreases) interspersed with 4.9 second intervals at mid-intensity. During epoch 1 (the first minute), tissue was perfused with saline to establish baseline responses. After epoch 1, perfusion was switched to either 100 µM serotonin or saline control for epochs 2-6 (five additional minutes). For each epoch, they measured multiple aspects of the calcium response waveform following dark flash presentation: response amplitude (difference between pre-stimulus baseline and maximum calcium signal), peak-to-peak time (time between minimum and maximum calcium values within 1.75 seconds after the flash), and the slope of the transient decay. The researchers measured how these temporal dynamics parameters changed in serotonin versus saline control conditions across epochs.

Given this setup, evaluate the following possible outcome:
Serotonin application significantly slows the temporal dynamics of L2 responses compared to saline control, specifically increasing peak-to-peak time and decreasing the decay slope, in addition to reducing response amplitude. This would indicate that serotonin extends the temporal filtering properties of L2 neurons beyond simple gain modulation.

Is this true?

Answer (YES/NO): NO